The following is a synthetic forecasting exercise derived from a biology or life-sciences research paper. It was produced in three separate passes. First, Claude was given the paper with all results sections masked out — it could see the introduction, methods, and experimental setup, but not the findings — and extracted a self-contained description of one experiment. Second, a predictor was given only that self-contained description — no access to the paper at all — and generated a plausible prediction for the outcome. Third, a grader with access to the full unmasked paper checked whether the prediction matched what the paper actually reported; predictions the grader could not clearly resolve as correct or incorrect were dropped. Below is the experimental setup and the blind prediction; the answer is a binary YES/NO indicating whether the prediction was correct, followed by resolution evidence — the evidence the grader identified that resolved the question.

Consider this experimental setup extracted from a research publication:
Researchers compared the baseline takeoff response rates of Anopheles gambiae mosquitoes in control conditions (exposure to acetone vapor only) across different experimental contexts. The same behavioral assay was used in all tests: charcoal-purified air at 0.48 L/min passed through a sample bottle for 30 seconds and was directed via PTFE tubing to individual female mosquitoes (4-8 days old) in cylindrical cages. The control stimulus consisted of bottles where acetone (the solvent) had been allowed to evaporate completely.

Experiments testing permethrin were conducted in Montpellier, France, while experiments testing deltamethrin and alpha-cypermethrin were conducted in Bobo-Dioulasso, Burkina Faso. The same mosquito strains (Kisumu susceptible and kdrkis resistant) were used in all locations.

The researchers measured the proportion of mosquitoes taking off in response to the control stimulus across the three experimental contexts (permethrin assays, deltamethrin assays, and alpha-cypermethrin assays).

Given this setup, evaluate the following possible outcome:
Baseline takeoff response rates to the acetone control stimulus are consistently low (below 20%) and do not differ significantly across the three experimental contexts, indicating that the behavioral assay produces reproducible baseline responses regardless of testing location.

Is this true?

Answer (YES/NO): NO